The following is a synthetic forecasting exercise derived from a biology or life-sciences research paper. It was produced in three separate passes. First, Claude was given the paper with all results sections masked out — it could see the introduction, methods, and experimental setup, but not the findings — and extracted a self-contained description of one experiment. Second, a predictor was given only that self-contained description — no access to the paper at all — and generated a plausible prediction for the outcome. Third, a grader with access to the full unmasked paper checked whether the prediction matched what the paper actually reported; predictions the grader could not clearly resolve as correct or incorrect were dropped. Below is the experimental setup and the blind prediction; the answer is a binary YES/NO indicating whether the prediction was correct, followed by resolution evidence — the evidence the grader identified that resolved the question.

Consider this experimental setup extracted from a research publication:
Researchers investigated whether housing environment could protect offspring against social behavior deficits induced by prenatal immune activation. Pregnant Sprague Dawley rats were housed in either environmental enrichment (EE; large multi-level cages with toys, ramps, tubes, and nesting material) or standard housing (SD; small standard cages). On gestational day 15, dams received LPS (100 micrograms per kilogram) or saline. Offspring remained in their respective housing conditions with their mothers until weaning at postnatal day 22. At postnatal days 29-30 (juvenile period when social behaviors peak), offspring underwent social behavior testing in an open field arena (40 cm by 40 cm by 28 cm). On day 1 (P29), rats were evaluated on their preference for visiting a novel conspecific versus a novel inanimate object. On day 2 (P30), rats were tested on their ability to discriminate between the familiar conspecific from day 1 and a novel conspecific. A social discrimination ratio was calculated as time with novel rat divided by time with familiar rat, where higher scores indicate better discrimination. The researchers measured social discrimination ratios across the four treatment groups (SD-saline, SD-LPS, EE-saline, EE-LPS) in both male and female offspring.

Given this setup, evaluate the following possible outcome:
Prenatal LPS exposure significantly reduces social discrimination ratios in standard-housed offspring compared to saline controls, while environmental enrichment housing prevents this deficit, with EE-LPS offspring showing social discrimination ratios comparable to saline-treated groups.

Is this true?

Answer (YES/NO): YES